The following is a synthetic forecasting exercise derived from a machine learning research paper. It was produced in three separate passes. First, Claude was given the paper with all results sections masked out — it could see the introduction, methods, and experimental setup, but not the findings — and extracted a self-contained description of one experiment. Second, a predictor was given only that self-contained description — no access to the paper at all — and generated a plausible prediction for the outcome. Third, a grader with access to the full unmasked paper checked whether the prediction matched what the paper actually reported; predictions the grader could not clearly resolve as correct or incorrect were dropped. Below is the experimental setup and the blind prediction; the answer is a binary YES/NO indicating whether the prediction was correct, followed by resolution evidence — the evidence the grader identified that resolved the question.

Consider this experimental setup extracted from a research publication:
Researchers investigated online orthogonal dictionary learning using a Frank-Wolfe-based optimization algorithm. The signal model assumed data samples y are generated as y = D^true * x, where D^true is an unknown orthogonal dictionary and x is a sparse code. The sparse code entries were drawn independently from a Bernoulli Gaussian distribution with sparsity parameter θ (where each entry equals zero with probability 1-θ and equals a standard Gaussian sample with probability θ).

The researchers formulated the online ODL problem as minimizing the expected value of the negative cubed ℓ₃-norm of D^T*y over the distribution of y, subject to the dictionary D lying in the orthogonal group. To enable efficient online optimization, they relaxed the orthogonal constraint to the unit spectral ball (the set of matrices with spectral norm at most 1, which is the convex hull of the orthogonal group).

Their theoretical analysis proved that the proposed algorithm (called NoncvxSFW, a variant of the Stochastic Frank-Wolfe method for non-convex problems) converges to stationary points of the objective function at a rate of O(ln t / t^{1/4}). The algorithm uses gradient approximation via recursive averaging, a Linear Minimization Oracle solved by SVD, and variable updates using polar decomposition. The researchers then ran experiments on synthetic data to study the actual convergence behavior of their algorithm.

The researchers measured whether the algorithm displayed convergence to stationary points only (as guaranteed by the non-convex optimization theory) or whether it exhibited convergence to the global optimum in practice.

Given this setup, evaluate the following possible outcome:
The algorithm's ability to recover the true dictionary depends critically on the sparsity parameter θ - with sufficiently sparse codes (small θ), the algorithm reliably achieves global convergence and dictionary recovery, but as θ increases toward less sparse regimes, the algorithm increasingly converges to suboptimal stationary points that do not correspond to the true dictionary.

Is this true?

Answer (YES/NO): NO